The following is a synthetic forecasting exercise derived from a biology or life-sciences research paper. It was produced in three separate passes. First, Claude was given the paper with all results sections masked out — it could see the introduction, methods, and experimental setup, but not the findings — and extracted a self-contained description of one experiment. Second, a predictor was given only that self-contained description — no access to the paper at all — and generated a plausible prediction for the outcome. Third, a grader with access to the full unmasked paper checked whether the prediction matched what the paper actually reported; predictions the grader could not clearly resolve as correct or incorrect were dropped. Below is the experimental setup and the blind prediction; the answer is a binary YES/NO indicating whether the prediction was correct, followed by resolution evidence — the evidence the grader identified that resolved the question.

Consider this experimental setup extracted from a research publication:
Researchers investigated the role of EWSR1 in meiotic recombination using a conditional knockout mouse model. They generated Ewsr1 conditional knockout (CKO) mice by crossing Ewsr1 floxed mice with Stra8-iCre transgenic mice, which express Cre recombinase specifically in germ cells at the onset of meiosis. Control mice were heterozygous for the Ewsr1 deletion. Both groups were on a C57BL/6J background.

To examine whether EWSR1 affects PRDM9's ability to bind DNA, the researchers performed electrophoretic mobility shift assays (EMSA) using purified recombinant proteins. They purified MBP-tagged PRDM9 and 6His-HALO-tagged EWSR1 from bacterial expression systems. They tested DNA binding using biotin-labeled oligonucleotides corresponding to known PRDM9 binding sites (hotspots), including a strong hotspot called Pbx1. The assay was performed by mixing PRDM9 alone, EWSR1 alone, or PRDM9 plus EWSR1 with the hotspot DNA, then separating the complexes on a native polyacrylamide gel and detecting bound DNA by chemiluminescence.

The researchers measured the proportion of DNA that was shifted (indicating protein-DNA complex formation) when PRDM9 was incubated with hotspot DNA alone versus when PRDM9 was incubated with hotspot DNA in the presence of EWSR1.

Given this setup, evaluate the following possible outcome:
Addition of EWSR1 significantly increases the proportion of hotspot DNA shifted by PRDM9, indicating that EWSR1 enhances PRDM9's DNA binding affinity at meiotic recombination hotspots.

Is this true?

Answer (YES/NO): NO